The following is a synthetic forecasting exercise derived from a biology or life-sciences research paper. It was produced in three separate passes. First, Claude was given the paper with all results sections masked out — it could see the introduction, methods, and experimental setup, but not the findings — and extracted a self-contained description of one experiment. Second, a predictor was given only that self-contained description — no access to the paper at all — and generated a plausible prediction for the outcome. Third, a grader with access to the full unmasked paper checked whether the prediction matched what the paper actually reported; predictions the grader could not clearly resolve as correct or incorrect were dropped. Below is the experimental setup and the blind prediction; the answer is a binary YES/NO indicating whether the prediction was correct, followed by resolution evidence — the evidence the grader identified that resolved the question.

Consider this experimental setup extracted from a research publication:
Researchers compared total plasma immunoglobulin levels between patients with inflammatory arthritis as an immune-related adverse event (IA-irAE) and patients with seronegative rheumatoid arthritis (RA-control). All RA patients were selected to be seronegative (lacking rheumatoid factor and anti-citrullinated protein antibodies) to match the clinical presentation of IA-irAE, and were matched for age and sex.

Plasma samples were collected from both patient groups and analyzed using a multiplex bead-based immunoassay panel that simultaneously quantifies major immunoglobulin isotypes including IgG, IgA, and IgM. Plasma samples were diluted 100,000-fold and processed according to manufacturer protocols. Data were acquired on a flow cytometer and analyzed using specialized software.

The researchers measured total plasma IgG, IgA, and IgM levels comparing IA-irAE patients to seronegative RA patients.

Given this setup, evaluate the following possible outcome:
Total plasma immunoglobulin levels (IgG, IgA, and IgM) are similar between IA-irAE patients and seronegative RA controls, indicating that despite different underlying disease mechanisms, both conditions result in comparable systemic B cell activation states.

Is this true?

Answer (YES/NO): YES